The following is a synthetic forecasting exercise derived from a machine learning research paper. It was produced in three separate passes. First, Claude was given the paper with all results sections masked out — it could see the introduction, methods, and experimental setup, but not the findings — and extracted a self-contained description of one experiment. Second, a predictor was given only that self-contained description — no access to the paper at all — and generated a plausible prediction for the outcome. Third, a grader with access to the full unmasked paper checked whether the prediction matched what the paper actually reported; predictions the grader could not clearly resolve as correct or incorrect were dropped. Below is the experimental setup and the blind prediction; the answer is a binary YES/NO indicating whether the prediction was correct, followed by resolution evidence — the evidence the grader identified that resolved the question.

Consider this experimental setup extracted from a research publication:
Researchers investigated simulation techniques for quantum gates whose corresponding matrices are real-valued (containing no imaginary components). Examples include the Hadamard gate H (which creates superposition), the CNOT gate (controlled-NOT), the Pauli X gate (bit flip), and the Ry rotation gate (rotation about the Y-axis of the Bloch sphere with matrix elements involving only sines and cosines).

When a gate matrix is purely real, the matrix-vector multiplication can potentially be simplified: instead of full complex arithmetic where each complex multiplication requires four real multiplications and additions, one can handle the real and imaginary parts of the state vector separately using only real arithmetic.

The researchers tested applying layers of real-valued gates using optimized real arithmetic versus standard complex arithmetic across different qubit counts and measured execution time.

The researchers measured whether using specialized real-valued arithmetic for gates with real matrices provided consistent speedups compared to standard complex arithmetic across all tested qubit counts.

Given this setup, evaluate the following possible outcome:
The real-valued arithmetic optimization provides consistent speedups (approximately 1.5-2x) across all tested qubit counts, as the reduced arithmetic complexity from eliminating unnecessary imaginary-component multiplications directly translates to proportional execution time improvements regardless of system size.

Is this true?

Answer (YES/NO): NO